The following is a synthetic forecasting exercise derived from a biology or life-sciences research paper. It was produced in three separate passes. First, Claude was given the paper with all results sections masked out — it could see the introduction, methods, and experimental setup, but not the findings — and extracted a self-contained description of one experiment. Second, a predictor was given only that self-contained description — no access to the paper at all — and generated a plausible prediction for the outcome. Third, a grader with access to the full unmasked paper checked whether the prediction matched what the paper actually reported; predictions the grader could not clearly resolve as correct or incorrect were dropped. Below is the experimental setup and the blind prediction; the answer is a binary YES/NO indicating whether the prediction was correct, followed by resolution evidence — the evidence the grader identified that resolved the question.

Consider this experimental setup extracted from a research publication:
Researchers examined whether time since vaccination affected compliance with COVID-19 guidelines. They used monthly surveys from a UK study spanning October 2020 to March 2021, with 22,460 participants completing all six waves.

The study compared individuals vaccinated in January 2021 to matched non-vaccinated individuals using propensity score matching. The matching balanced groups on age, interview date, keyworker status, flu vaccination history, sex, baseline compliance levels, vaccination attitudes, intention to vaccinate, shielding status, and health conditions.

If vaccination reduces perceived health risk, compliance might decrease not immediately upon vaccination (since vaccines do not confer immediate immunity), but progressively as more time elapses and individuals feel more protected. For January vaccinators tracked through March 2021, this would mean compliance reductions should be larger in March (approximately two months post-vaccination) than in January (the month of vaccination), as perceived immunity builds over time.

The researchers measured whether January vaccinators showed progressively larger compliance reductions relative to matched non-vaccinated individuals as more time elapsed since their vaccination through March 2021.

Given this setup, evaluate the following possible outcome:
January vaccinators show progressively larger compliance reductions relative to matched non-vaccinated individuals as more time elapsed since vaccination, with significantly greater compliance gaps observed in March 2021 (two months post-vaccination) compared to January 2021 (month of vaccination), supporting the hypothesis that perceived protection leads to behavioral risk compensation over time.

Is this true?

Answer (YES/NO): NO